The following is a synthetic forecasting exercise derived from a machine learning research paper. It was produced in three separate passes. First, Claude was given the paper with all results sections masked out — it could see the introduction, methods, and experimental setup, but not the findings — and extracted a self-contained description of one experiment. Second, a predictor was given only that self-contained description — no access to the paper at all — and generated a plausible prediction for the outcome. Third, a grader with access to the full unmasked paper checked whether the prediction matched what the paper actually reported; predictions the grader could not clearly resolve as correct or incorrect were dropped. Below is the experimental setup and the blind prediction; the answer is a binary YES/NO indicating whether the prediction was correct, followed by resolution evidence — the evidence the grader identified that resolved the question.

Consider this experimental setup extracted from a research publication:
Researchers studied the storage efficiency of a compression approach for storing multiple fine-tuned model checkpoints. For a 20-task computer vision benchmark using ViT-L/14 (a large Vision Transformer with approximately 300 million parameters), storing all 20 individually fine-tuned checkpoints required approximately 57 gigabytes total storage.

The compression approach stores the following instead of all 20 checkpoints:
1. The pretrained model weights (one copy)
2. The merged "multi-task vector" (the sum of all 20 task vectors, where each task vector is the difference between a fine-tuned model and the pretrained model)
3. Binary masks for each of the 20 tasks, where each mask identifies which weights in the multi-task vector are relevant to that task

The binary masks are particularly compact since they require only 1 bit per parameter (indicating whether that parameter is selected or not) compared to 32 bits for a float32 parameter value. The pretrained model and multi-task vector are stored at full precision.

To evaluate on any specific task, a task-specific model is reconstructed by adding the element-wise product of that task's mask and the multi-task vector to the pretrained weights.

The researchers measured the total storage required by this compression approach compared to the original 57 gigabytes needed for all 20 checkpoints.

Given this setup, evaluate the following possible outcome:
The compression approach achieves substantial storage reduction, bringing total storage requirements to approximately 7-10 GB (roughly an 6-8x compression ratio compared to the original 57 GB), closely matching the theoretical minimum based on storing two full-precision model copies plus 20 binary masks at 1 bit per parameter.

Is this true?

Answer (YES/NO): YES